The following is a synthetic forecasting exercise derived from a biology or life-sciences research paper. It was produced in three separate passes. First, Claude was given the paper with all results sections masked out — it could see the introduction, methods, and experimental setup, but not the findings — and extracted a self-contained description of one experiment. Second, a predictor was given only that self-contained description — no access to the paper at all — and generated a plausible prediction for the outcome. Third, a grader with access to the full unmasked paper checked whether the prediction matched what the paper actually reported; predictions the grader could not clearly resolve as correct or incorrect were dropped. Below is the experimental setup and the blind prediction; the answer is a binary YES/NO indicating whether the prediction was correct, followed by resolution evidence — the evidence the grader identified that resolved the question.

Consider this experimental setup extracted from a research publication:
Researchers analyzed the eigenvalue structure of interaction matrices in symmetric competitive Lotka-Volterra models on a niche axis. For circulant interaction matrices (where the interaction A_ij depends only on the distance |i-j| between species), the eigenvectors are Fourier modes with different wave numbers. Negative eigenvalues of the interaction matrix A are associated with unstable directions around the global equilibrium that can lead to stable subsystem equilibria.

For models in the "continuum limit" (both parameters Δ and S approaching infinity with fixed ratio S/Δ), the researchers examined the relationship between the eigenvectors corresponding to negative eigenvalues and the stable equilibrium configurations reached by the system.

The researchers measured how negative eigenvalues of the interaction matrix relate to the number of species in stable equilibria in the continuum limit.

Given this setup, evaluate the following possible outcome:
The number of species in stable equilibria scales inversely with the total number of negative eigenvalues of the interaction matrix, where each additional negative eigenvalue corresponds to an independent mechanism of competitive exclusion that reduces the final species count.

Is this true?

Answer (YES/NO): NO